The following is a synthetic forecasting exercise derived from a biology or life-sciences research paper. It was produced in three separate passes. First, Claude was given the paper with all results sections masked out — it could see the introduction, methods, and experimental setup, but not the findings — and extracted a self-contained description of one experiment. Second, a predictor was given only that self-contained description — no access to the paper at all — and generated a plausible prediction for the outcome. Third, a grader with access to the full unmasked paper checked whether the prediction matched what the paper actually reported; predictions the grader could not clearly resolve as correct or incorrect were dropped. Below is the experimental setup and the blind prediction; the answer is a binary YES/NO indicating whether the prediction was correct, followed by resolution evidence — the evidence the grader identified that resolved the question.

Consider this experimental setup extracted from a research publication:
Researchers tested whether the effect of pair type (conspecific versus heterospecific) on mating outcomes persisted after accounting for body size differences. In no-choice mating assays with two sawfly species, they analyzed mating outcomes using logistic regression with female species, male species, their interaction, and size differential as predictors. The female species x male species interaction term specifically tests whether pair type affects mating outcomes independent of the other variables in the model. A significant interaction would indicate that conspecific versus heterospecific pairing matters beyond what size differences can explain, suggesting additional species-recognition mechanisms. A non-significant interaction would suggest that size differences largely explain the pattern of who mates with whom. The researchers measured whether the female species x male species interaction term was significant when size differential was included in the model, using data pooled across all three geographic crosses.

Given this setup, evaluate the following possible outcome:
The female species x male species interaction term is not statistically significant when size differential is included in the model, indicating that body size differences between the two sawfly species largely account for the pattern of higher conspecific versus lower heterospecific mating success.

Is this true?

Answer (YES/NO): YES